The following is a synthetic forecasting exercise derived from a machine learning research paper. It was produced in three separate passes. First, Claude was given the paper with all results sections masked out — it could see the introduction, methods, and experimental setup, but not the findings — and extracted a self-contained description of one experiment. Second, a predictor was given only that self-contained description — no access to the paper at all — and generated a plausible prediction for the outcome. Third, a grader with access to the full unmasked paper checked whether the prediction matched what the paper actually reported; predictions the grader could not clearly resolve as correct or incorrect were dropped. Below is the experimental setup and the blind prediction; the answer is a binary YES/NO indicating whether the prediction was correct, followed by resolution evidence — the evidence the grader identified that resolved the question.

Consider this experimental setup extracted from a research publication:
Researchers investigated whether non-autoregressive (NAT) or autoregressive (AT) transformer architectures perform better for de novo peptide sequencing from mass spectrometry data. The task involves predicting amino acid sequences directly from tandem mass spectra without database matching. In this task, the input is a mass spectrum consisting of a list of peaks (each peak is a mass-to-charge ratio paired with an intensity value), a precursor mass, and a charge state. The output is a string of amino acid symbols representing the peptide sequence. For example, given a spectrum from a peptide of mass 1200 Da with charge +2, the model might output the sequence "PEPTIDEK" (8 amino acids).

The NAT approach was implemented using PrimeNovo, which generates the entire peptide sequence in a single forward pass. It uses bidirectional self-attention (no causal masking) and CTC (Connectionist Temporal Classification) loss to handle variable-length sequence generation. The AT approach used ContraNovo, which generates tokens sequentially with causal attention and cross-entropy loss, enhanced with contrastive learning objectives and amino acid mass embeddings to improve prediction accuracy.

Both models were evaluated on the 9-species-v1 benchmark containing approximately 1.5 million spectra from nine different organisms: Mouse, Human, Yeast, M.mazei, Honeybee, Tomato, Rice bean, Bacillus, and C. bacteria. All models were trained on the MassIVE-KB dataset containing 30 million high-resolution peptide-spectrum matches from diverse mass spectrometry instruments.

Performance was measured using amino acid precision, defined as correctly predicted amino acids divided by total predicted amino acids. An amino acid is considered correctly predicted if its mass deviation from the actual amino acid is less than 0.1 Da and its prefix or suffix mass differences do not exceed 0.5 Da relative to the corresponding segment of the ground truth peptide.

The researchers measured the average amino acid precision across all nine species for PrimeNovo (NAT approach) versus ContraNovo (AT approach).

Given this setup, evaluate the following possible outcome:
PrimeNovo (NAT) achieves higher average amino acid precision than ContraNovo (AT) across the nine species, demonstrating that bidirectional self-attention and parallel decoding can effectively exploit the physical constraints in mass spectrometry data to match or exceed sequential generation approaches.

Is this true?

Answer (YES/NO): YES